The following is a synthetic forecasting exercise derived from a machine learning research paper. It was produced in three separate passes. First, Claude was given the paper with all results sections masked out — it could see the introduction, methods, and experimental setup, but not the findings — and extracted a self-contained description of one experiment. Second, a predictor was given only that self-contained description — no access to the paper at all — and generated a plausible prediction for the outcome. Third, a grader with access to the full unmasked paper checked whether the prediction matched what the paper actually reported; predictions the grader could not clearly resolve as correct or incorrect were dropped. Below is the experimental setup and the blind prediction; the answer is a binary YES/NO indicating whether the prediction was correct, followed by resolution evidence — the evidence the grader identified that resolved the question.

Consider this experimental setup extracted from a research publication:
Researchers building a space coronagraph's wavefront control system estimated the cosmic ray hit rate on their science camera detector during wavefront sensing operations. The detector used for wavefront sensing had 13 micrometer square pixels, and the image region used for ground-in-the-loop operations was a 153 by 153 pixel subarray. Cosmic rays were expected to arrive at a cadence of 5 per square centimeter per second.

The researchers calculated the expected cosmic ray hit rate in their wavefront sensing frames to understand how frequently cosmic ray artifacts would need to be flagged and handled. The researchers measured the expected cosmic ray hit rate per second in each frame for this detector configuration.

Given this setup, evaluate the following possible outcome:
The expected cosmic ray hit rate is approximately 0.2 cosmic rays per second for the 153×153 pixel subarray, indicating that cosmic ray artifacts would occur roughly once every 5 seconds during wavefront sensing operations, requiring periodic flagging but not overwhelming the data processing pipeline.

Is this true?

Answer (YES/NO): YES